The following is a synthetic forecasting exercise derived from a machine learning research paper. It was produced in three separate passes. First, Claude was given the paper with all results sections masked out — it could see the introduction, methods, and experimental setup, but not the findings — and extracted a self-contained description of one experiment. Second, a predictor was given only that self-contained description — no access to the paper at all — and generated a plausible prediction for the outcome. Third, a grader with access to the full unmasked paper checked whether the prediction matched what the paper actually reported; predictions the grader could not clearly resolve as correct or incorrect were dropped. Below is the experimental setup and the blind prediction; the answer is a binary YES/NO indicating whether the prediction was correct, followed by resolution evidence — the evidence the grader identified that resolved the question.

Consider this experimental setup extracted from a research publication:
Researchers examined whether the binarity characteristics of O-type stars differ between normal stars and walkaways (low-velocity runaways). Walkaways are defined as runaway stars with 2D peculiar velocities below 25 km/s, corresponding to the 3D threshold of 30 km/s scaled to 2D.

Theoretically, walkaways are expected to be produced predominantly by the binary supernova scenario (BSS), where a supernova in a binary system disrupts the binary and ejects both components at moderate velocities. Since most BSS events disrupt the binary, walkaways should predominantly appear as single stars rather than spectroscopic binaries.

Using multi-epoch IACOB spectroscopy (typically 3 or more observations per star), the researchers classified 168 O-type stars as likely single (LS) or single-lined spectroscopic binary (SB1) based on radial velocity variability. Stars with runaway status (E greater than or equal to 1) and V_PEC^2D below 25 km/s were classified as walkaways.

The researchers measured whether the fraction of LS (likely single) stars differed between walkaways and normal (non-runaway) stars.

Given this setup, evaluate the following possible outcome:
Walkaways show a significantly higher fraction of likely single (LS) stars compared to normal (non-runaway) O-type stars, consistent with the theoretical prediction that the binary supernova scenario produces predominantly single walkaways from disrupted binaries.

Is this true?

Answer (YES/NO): NO